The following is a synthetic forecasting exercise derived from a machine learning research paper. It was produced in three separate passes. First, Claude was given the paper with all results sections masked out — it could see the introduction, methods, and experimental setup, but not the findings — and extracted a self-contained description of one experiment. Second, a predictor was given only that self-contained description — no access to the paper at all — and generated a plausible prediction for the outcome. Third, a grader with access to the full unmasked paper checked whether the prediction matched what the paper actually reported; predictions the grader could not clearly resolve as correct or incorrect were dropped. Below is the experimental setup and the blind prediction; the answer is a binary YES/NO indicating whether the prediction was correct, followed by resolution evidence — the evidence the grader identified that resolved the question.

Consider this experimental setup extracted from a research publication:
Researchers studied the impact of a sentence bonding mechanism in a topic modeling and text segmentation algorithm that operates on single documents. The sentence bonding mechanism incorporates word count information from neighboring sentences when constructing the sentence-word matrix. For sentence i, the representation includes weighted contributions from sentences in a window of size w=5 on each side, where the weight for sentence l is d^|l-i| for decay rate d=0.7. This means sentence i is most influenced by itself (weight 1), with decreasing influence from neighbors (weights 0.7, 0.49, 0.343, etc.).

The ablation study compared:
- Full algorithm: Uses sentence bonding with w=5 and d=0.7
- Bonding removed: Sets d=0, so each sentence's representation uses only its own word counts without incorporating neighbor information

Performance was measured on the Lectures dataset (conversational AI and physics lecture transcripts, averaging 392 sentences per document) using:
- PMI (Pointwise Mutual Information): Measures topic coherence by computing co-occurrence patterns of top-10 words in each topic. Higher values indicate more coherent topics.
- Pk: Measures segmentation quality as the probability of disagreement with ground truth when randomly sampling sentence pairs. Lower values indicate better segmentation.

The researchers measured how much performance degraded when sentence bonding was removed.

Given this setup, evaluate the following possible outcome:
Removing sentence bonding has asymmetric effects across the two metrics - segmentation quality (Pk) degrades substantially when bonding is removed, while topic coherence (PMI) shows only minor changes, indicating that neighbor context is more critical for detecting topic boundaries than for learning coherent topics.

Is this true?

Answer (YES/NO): NO